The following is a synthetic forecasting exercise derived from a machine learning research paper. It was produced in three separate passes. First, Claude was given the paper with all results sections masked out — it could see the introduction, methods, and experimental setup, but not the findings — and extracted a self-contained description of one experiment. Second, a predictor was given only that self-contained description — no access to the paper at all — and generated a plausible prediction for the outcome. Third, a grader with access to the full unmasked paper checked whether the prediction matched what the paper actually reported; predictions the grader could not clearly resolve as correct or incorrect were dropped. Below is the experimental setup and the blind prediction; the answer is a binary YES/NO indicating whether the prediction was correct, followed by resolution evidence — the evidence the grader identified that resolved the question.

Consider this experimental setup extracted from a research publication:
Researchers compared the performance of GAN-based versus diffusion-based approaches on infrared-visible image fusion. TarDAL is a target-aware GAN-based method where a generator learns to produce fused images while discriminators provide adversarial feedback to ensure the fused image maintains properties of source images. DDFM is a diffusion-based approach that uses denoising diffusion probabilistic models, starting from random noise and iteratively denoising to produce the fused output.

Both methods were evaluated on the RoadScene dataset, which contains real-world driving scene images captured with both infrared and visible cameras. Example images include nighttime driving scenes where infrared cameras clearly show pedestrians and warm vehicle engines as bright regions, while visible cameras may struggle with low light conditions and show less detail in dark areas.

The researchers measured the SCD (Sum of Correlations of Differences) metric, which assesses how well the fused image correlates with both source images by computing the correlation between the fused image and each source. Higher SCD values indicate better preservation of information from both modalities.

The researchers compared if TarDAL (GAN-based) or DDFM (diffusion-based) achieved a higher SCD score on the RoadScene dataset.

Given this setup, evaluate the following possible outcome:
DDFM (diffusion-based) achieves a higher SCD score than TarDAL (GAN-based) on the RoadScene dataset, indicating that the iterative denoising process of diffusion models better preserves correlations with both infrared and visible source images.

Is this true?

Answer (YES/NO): YES